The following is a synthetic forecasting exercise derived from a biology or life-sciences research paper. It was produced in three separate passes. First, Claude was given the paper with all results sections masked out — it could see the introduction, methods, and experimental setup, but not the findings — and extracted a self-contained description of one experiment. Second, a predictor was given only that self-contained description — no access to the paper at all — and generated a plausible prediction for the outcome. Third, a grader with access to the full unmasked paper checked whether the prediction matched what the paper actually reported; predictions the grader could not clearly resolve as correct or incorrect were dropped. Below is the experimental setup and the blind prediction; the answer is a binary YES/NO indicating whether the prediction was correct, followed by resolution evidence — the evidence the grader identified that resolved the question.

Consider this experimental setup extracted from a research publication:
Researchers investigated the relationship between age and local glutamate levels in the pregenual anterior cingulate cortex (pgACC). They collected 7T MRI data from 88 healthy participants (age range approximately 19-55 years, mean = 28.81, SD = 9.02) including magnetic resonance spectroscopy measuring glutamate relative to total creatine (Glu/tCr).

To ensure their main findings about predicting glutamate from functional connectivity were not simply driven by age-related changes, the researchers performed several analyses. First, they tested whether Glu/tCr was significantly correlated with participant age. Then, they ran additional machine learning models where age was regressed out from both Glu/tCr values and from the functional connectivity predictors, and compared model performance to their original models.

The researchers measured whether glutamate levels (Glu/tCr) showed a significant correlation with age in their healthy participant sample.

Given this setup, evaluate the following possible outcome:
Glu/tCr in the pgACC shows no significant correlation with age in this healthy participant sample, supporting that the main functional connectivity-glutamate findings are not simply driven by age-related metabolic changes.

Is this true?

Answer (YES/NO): NO